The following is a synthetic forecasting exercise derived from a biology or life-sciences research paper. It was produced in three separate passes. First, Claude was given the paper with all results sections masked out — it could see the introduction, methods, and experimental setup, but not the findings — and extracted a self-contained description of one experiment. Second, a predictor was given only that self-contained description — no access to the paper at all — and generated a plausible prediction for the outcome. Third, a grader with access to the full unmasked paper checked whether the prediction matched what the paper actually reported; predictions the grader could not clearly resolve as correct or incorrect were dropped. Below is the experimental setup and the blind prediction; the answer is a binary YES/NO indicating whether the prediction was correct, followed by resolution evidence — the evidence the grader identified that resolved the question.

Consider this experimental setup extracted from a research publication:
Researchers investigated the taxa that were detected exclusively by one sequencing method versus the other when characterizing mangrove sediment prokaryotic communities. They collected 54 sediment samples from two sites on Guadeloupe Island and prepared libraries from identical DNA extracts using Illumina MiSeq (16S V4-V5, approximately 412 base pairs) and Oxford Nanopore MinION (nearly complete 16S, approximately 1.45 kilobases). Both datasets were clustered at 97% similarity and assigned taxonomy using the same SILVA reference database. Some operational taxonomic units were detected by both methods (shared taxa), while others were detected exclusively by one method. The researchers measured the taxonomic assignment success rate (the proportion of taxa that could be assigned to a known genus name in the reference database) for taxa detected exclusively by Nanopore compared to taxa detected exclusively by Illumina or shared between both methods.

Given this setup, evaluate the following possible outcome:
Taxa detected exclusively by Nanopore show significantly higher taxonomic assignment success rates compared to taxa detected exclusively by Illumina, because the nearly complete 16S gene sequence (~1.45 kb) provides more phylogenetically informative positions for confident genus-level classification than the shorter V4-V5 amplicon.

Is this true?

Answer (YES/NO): NO